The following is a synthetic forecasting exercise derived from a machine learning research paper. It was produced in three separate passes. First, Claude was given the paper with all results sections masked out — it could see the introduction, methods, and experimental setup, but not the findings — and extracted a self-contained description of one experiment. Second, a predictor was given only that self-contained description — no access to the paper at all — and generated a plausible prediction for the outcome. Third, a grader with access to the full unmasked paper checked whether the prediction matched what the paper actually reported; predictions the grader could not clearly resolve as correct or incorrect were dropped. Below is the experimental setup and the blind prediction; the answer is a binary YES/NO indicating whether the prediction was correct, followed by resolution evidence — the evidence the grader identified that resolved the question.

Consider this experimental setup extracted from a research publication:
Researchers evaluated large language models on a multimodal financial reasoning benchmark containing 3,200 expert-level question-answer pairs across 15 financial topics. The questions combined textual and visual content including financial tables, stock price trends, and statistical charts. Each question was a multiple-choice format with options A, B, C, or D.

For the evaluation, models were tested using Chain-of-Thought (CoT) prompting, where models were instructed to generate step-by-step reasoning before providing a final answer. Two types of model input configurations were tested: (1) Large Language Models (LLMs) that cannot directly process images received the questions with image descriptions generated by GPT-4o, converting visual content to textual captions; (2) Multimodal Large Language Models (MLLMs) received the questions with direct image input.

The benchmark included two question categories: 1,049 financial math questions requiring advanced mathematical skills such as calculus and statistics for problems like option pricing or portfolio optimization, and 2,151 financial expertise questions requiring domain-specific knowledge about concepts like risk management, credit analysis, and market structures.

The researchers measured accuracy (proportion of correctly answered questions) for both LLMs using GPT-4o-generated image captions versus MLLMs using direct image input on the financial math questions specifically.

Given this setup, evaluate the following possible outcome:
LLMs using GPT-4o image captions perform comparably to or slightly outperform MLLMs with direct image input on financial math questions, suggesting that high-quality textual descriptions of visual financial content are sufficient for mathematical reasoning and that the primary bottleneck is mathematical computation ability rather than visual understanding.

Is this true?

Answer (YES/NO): NO